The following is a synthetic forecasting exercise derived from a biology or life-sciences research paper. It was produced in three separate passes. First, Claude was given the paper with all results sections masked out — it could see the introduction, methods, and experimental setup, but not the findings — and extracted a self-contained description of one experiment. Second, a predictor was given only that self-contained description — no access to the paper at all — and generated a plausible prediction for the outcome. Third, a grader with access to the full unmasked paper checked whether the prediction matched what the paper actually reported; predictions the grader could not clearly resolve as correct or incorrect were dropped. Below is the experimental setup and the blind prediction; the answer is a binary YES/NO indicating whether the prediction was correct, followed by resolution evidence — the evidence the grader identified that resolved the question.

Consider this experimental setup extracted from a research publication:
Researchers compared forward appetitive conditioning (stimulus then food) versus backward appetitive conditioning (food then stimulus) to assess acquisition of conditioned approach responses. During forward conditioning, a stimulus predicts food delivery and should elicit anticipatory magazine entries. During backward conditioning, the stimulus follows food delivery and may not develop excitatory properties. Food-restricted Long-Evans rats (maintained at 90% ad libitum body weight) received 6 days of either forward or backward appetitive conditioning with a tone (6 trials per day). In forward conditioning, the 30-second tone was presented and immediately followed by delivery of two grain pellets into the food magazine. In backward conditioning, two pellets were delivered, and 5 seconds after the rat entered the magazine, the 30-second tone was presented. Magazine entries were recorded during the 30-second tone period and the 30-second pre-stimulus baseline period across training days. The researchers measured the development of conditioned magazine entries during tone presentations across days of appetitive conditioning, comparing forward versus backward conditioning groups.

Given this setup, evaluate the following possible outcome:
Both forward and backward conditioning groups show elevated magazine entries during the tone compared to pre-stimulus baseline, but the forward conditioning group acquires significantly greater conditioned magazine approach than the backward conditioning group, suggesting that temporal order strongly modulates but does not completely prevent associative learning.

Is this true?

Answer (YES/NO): NO